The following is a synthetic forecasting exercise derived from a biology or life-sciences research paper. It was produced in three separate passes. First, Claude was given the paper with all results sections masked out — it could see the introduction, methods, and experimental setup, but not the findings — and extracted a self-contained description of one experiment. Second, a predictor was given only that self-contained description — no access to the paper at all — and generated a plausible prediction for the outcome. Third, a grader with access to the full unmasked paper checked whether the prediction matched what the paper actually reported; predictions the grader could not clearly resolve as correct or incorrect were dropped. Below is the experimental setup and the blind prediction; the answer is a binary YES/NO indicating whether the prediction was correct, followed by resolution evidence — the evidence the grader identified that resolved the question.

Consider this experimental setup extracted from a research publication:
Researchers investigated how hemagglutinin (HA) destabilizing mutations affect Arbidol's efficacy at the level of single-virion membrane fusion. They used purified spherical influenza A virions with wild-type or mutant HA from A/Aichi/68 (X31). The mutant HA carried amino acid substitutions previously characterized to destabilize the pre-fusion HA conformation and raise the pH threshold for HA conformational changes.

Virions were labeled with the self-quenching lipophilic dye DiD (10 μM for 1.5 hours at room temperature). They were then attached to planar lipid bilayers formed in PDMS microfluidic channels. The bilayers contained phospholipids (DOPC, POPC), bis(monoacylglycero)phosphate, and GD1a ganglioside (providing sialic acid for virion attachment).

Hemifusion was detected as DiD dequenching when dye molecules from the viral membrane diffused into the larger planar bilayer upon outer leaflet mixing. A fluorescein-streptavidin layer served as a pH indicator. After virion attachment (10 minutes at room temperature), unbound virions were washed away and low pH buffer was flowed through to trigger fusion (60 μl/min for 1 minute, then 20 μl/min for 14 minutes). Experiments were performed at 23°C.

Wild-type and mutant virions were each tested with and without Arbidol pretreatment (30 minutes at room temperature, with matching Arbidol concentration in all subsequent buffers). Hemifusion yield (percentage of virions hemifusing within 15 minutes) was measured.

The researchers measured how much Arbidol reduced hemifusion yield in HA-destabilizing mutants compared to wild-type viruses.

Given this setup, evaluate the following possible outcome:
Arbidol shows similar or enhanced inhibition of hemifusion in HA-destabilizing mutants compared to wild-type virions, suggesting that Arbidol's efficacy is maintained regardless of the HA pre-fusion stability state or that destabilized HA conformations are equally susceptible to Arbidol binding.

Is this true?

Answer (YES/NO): NO